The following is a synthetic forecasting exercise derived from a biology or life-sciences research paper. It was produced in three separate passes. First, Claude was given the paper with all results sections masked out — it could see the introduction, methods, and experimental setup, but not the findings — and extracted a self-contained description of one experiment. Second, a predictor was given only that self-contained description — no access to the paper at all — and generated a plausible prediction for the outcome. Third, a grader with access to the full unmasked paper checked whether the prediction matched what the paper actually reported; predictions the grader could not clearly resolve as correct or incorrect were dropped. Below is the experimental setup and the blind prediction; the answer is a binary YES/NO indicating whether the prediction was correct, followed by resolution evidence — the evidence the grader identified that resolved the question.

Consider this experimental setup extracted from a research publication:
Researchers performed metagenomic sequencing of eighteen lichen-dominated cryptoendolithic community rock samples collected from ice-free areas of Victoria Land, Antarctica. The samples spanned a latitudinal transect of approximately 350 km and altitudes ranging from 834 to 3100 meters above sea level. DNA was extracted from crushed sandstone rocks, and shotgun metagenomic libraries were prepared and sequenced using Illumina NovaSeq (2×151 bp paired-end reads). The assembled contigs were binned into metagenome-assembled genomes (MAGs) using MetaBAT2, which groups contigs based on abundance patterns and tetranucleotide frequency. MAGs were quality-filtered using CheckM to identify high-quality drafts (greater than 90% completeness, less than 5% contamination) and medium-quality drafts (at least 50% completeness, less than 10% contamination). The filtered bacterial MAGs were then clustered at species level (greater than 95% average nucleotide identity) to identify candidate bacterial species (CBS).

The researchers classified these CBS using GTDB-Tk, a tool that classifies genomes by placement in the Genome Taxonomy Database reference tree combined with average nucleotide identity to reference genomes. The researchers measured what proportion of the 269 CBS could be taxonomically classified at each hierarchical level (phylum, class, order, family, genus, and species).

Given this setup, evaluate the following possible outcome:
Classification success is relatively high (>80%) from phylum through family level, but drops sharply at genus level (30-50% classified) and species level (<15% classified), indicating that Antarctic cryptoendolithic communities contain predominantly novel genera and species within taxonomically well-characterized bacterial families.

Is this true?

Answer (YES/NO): NO